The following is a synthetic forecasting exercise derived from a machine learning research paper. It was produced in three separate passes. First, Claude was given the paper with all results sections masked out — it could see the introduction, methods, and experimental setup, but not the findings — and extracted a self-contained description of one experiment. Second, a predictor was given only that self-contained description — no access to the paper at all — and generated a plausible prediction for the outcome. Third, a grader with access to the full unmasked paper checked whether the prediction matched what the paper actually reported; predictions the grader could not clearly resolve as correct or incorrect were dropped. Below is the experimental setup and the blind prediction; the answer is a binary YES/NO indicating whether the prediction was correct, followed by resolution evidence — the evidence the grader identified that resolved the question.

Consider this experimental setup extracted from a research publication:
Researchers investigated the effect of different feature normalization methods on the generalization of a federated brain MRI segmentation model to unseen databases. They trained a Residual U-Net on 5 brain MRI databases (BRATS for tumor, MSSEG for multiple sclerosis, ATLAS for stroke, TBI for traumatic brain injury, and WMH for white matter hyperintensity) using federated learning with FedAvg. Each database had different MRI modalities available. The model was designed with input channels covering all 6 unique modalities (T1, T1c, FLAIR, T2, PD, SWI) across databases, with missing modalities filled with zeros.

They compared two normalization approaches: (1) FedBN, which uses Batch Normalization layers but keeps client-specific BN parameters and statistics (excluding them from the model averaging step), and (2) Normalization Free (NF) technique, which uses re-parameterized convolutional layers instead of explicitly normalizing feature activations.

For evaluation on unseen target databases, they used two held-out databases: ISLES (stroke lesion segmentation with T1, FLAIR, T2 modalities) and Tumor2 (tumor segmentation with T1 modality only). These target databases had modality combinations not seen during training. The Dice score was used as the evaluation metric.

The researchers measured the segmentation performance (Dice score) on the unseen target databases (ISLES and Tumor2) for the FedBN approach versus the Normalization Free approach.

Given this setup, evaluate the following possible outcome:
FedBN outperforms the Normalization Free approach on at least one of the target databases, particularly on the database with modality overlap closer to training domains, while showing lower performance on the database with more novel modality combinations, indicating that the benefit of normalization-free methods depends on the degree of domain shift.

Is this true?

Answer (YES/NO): NO